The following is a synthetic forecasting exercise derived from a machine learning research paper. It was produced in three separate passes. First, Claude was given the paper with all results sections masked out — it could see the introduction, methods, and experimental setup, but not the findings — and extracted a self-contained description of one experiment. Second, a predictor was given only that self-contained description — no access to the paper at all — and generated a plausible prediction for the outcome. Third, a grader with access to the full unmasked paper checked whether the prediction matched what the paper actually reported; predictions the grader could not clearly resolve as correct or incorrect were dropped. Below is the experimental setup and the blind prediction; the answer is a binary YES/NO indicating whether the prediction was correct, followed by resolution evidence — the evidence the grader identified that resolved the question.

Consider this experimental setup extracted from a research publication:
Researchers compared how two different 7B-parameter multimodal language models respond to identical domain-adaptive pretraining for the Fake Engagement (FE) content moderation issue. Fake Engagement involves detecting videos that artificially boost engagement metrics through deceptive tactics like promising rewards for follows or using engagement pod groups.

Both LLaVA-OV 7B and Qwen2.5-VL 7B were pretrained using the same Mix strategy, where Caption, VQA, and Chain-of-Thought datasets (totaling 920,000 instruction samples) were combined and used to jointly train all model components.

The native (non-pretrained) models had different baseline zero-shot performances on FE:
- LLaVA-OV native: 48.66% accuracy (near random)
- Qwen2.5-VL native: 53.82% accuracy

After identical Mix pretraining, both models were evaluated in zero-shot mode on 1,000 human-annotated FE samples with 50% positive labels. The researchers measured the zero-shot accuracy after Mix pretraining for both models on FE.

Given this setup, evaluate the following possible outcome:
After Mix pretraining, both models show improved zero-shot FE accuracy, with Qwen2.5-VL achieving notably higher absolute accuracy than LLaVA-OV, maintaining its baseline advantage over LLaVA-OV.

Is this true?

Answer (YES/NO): NO